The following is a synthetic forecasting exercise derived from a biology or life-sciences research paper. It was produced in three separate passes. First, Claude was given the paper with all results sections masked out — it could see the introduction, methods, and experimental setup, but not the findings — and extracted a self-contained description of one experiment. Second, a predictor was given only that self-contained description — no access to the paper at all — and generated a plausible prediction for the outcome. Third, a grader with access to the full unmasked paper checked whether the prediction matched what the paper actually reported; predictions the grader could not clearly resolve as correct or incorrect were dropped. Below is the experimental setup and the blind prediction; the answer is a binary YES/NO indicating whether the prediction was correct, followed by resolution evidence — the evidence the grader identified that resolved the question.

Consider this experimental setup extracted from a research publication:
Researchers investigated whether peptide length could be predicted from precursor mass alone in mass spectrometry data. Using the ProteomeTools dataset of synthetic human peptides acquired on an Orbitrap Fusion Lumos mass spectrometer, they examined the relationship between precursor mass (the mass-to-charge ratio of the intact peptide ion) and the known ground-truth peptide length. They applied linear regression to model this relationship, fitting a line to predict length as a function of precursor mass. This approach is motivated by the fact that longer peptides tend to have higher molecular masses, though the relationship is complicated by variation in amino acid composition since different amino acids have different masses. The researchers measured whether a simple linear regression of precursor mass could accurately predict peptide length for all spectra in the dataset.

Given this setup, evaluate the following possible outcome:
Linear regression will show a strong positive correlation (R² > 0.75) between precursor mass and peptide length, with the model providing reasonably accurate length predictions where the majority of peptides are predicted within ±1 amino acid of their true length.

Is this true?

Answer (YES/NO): NO